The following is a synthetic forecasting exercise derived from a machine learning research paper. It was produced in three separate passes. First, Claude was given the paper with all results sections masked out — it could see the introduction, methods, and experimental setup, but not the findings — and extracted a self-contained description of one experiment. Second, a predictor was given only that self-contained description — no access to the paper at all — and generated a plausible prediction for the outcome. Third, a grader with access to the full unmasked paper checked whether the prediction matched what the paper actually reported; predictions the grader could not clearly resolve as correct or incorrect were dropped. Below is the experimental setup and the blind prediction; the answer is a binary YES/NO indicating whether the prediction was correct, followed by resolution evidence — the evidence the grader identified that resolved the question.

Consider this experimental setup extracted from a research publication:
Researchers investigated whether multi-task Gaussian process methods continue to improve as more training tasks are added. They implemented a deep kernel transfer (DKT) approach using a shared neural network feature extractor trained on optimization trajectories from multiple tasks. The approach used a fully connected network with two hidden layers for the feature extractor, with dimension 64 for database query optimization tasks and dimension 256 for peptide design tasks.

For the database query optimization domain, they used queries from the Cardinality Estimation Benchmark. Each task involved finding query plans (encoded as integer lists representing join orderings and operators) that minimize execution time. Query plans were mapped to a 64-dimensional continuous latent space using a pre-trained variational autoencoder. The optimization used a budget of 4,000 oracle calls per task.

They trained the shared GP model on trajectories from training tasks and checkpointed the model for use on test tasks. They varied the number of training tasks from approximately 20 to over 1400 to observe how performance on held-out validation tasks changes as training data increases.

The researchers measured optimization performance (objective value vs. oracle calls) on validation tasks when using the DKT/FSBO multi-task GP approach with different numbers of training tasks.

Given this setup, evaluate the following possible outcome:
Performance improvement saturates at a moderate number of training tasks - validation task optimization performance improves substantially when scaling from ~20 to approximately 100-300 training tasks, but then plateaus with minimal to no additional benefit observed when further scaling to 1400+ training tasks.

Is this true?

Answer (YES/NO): NO